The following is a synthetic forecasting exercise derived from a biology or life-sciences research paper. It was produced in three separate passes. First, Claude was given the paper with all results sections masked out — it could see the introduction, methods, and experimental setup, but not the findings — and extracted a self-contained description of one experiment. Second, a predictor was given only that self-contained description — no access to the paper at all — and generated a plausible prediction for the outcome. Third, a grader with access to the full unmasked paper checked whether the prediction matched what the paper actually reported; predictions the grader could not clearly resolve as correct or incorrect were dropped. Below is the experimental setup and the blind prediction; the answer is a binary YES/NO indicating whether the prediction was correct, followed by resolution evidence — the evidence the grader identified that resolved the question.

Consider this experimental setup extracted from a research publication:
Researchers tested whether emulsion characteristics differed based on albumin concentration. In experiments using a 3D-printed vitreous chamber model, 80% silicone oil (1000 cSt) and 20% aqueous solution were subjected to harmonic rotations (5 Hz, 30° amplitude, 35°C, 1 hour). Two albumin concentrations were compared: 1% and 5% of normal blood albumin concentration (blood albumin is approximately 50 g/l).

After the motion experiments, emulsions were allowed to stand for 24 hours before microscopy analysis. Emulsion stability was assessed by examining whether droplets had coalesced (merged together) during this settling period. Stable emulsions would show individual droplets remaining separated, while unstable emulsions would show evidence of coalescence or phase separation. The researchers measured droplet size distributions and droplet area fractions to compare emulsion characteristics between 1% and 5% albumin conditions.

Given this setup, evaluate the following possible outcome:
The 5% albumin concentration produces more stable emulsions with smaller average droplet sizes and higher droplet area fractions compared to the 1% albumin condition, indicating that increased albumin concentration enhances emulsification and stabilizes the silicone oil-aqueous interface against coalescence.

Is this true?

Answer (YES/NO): NO